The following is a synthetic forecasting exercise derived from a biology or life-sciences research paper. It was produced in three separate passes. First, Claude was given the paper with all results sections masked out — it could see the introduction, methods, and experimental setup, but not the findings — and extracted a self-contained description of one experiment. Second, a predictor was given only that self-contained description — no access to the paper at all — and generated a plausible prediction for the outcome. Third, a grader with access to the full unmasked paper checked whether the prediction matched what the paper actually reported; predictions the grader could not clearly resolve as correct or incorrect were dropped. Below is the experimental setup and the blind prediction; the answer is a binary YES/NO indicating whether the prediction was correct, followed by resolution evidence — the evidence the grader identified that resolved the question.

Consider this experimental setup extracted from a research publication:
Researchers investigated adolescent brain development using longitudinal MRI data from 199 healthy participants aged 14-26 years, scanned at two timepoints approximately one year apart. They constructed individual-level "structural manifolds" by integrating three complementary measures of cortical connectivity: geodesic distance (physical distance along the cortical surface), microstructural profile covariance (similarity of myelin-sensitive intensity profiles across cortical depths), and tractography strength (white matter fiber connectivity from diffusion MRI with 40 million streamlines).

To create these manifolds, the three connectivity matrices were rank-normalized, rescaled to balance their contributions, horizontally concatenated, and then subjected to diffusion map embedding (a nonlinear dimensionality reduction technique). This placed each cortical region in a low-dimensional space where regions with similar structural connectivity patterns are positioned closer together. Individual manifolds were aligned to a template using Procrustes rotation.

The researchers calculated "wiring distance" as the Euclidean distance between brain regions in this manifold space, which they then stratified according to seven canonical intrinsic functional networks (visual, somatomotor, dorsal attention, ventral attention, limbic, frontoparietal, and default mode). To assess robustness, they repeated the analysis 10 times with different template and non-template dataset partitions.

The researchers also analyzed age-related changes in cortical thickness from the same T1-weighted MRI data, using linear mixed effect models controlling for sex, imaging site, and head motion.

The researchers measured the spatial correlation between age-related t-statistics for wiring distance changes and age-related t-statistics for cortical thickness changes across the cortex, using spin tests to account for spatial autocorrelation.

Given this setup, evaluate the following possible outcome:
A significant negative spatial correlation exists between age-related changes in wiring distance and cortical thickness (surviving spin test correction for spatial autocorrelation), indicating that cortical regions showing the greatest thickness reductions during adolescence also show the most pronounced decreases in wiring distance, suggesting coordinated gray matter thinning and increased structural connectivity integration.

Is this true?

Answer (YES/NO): NO